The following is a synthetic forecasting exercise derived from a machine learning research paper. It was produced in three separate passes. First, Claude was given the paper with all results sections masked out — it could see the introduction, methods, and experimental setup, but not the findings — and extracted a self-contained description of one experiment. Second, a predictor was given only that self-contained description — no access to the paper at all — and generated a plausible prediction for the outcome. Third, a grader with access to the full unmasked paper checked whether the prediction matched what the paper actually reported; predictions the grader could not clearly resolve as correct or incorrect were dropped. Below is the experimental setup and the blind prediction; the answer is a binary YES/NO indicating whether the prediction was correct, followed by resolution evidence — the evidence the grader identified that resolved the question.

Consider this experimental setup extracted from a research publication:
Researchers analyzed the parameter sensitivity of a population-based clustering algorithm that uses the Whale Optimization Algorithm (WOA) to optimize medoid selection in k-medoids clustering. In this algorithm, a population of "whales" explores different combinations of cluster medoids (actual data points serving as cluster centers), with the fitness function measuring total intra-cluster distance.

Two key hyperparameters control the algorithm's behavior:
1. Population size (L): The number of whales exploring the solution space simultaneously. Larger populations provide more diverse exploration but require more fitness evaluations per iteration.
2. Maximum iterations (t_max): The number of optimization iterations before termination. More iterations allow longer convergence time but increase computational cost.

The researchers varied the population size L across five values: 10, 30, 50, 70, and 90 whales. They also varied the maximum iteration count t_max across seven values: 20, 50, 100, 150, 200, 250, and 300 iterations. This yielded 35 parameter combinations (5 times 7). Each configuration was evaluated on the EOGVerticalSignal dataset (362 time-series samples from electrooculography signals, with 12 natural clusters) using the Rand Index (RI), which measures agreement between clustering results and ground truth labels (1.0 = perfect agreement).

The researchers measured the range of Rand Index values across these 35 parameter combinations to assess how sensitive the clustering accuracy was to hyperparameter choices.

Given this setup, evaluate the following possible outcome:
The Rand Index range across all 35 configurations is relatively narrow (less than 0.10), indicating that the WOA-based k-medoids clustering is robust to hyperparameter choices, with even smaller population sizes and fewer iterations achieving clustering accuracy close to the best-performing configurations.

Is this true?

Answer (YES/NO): YES